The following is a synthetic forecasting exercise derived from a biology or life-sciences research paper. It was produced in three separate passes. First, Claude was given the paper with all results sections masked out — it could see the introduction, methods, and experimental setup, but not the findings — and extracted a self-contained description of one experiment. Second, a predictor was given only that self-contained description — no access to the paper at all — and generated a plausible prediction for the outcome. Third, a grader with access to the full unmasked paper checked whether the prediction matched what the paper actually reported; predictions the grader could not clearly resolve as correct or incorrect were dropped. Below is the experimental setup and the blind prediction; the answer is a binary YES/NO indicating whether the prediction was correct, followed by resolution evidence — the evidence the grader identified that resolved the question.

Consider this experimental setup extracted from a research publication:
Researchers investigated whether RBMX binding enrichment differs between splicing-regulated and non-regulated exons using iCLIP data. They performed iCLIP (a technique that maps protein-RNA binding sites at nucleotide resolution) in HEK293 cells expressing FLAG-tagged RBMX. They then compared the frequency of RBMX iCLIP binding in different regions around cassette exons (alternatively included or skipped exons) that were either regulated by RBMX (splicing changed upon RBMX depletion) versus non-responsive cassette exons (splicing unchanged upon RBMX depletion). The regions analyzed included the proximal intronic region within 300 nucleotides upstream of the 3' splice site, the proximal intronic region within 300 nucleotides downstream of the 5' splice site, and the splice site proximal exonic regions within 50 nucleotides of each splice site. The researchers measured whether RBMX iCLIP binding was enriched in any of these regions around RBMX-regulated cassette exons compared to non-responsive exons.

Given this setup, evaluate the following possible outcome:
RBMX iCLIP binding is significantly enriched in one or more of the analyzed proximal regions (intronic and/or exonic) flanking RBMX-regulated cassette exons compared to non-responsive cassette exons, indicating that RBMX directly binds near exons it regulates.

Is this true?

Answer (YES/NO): NO